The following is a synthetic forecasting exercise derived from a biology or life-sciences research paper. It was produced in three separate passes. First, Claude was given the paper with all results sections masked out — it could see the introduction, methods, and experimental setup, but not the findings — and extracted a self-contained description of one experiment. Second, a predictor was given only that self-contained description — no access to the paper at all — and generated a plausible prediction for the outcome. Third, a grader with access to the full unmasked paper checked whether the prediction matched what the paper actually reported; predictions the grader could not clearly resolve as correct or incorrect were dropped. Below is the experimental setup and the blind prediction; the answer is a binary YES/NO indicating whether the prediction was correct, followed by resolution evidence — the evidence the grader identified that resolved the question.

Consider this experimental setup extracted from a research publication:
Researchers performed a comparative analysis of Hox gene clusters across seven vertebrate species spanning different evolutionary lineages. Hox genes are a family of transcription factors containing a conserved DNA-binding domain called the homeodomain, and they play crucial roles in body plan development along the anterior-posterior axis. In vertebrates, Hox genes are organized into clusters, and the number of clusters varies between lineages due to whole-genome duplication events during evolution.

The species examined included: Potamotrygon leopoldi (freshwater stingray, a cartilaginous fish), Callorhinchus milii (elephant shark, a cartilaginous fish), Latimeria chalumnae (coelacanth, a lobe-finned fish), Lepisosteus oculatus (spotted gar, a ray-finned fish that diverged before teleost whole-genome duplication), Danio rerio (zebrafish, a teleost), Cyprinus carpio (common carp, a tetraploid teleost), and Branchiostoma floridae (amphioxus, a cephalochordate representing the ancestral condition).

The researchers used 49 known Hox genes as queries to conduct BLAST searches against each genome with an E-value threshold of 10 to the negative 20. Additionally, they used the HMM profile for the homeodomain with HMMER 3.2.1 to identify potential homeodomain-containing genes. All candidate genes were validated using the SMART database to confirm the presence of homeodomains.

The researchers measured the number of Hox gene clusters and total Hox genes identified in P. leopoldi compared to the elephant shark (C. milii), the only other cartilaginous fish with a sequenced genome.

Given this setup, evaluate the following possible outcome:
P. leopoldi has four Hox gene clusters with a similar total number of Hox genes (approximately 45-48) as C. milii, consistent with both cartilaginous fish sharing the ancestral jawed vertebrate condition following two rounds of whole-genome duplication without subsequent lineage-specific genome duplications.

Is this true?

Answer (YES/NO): NO